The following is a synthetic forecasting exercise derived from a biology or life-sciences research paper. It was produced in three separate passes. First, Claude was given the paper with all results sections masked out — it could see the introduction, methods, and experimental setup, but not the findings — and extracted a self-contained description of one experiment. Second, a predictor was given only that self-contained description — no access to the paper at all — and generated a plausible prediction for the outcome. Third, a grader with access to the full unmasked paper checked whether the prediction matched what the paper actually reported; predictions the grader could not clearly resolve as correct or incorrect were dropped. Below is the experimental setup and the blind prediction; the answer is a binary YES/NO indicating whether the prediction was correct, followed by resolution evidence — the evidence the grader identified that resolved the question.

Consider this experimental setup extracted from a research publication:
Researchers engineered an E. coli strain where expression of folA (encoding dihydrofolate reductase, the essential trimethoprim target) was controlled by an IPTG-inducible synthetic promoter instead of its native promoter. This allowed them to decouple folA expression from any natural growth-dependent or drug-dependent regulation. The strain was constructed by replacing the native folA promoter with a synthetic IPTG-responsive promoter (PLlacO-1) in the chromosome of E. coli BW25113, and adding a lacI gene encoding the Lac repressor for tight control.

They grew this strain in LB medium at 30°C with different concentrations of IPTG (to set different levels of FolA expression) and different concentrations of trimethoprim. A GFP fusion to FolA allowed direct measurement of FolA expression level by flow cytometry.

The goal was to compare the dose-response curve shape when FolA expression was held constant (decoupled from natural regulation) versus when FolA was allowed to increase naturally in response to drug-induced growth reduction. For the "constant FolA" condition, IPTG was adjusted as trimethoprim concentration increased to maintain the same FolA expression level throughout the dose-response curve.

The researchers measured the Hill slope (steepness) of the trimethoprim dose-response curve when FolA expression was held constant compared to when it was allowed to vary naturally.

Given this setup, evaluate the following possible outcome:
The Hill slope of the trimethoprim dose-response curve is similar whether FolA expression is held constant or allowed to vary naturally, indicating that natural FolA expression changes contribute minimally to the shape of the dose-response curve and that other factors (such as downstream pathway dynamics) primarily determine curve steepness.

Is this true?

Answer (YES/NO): NO